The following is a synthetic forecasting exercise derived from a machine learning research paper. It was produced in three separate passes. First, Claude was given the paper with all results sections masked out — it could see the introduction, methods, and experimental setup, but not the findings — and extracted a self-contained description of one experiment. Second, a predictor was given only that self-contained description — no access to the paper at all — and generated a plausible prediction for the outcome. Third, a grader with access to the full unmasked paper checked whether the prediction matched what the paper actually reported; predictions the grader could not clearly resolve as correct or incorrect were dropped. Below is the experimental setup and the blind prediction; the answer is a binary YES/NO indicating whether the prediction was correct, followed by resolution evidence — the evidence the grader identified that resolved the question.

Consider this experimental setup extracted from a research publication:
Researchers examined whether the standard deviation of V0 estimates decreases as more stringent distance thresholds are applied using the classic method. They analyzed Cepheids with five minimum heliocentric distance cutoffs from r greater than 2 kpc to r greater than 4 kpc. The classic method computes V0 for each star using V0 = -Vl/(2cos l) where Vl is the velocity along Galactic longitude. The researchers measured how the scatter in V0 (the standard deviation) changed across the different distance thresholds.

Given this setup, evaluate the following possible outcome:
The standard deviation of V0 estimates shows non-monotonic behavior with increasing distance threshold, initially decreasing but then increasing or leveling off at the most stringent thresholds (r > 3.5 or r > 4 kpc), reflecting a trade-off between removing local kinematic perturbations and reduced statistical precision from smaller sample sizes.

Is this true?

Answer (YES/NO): NO